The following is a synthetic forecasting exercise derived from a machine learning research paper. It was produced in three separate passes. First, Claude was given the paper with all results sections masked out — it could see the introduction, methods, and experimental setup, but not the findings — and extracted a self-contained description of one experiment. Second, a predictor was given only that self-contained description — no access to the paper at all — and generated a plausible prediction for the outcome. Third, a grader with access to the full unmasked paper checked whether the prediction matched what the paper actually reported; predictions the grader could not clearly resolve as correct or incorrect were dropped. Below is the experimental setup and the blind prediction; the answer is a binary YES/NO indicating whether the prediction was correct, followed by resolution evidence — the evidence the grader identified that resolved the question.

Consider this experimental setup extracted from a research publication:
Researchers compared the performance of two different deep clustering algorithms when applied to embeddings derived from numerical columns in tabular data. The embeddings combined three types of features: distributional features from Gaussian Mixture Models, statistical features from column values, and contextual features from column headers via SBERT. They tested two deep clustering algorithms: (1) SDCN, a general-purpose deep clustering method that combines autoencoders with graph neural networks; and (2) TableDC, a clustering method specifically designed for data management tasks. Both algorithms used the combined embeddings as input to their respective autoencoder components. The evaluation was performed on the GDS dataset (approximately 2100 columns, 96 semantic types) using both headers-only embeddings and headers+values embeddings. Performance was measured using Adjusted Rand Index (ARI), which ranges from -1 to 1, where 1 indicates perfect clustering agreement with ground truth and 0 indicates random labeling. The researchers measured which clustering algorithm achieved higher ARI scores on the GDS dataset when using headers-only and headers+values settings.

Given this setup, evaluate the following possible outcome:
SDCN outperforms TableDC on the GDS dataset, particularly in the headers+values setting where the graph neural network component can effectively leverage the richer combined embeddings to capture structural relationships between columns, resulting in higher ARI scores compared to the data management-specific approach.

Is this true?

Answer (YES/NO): NO